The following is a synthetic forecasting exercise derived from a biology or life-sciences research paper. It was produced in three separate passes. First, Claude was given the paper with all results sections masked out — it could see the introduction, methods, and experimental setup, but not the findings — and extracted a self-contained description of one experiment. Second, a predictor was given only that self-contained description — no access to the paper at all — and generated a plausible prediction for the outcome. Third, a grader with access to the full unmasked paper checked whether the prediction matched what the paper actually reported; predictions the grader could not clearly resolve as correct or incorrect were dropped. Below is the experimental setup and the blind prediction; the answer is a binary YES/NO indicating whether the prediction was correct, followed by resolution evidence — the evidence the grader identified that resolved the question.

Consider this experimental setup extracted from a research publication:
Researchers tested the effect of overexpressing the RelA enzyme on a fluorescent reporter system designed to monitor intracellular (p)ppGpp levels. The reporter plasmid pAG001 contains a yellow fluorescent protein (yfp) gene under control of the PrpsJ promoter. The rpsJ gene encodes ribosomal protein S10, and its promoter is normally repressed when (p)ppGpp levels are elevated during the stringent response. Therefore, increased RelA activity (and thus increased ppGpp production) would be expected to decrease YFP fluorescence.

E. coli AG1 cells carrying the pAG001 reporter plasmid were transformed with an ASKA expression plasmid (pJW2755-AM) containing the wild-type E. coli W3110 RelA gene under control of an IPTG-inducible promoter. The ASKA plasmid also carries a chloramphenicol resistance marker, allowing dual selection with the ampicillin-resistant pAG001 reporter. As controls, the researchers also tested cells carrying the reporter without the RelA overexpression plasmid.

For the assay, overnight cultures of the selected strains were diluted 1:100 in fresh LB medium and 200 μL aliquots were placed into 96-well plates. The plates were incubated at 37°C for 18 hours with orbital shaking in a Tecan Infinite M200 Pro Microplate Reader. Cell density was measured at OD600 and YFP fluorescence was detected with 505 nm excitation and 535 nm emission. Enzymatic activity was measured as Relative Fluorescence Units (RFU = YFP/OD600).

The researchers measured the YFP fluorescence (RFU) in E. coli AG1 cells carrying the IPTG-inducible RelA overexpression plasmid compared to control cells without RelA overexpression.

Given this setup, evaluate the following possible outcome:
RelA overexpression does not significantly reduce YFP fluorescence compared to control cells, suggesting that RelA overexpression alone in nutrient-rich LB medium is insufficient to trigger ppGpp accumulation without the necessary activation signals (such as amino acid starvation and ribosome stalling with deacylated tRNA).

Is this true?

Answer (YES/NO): NO